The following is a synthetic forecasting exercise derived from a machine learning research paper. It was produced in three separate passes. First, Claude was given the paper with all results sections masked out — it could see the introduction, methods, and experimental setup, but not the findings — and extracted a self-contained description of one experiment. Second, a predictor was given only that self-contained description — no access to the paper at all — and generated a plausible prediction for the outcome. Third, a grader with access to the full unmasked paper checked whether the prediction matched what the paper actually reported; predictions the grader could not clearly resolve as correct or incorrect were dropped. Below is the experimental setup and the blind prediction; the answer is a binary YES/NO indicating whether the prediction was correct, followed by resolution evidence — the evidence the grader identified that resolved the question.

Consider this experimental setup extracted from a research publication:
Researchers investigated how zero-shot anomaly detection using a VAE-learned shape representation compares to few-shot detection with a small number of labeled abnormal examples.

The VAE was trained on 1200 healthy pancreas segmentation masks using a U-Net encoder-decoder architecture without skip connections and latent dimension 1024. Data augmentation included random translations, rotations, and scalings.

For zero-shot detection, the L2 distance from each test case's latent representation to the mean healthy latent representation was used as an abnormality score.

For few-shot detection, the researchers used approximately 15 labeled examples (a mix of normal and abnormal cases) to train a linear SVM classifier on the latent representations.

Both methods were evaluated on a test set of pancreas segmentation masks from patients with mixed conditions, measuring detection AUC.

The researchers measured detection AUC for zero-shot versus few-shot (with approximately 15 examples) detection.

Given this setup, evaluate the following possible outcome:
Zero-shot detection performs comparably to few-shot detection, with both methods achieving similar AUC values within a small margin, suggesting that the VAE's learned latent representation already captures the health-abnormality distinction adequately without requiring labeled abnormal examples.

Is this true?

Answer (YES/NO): NO